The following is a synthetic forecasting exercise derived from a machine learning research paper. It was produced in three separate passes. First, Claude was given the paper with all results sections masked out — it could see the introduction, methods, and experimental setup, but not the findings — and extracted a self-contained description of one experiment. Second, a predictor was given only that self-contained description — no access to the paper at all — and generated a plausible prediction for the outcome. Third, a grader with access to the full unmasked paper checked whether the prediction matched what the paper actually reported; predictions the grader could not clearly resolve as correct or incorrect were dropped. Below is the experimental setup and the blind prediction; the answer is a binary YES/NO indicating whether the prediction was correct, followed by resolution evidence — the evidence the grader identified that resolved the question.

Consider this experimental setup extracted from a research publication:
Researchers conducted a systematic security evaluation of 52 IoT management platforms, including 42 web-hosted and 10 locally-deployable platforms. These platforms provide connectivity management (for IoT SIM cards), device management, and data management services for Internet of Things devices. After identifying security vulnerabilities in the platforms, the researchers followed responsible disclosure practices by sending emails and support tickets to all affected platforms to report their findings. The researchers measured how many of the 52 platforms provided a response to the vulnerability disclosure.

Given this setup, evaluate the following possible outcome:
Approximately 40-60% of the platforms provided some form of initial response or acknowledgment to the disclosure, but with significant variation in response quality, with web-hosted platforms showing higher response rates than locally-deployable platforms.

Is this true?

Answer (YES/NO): NO